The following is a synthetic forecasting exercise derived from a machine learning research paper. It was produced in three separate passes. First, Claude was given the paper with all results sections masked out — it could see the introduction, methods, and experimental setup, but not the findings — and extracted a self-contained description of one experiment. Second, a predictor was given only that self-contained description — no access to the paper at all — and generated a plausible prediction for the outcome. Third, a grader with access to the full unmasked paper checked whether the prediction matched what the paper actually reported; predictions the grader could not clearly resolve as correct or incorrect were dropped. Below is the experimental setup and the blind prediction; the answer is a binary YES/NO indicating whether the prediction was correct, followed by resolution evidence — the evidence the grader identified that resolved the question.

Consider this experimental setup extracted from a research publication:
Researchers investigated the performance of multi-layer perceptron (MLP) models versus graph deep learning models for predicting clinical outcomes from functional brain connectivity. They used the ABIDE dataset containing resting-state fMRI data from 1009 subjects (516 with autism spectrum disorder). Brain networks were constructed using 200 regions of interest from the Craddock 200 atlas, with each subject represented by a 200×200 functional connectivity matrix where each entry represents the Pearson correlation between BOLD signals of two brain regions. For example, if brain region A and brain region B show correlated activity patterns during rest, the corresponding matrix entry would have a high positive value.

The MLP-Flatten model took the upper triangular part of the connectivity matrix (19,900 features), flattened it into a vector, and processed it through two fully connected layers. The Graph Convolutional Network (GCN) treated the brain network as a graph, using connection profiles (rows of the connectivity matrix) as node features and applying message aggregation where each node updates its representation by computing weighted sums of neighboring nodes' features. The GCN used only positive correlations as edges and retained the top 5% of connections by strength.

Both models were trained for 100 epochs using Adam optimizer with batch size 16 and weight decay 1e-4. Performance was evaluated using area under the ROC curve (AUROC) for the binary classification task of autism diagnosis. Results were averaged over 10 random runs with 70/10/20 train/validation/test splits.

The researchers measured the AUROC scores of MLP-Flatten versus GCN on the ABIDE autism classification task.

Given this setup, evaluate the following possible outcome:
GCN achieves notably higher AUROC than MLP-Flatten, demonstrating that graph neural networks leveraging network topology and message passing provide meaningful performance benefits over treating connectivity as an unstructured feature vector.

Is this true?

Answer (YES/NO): NO